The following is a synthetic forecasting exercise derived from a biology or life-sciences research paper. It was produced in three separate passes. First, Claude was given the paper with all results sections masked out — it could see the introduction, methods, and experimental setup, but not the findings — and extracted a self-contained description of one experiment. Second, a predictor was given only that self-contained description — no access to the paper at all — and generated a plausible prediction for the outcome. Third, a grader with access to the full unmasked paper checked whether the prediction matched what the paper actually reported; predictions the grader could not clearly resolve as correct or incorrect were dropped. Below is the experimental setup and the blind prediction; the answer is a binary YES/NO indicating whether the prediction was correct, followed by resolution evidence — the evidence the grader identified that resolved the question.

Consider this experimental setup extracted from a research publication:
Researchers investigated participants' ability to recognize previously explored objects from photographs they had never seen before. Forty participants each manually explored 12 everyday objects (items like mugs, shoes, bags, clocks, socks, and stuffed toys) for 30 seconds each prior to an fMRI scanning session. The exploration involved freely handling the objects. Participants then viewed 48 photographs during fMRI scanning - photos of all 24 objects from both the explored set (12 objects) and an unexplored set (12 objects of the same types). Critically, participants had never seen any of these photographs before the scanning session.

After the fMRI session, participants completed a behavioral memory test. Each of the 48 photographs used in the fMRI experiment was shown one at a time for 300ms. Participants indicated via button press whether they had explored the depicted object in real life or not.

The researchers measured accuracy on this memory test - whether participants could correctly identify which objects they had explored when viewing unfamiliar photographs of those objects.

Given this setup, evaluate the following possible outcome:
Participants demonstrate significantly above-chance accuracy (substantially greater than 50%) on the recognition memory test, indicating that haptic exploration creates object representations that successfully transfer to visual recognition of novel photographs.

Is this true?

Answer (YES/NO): YES